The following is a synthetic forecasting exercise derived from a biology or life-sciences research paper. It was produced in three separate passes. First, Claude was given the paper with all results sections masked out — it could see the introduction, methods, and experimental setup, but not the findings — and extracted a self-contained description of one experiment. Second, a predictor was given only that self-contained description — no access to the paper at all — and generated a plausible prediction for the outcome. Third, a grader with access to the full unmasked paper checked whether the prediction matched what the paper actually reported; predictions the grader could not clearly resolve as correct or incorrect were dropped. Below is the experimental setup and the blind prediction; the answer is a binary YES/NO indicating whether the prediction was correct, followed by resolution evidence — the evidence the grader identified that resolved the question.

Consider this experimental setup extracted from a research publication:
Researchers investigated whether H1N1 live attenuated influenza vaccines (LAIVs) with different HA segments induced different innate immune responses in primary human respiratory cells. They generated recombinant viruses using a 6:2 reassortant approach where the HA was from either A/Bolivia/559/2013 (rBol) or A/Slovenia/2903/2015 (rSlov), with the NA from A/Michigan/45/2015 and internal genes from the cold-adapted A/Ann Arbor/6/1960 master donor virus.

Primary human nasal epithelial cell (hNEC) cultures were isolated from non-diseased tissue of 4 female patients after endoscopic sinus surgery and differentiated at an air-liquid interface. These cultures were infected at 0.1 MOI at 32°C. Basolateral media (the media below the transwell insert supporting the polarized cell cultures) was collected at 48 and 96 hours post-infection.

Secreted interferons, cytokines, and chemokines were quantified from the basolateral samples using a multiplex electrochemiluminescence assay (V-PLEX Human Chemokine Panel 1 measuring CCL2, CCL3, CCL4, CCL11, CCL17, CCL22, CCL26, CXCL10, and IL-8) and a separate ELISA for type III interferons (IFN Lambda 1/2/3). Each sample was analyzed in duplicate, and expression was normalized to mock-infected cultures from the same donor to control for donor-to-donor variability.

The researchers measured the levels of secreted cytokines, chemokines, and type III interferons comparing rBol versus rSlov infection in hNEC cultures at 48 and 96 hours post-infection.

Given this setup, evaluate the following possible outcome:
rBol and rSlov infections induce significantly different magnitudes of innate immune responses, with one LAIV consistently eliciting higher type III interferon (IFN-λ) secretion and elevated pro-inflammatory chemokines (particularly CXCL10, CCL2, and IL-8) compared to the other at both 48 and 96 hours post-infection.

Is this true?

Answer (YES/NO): NO